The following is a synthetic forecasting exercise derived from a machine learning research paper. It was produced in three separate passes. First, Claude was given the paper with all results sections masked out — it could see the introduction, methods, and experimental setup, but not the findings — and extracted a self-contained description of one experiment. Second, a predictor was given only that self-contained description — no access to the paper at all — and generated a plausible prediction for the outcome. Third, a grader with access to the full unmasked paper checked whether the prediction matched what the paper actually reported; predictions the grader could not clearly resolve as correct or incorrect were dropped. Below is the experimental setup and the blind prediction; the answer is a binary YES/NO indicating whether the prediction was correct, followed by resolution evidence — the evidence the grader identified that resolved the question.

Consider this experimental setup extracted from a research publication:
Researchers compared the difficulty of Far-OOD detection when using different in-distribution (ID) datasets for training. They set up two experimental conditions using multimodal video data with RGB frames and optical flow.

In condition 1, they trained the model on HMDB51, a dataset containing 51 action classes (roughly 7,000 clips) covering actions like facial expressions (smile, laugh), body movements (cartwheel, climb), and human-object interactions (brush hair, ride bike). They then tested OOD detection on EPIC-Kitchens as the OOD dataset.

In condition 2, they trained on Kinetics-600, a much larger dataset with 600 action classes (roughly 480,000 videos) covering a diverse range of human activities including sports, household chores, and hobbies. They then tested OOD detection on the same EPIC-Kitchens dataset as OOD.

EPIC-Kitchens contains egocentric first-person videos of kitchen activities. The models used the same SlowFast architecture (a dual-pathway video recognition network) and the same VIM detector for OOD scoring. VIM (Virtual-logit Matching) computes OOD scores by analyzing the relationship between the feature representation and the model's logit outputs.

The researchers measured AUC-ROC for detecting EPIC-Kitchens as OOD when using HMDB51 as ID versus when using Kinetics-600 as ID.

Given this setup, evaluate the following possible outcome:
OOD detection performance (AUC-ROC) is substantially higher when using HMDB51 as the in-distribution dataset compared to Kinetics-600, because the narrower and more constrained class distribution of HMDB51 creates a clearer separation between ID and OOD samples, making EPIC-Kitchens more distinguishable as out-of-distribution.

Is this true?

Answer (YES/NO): YES